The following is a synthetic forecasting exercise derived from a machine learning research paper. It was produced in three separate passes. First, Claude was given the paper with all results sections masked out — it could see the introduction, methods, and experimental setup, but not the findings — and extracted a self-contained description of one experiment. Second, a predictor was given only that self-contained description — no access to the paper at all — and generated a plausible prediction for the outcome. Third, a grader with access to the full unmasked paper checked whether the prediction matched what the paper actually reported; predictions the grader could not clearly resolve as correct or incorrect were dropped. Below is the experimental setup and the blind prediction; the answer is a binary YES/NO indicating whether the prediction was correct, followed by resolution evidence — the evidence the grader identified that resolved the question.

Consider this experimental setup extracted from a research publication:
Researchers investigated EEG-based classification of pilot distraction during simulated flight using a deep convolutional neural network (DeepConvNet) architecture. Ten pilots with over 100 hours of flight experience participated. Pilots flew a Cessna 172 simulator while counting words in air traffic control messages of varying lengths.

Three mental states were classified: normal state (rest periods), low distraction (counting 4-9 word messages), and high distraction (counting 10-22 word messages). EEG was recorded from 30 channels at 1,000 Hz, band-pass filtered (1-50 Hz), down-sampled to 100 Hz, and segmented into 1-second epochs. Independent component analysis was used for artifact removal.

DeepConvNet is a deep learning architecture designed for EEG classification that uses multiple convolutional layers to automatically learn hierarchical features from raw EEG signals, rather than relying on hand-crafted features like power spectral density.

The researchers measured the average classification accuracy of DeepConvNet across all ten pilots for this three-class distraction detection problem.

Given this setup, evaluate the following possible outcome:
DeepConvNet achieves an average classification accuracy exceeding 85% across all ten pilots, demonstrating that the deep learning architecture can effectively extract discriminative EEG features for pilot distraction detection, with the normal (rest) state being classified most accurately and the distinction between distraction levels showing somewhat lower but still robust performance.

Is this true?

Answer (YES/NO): NO